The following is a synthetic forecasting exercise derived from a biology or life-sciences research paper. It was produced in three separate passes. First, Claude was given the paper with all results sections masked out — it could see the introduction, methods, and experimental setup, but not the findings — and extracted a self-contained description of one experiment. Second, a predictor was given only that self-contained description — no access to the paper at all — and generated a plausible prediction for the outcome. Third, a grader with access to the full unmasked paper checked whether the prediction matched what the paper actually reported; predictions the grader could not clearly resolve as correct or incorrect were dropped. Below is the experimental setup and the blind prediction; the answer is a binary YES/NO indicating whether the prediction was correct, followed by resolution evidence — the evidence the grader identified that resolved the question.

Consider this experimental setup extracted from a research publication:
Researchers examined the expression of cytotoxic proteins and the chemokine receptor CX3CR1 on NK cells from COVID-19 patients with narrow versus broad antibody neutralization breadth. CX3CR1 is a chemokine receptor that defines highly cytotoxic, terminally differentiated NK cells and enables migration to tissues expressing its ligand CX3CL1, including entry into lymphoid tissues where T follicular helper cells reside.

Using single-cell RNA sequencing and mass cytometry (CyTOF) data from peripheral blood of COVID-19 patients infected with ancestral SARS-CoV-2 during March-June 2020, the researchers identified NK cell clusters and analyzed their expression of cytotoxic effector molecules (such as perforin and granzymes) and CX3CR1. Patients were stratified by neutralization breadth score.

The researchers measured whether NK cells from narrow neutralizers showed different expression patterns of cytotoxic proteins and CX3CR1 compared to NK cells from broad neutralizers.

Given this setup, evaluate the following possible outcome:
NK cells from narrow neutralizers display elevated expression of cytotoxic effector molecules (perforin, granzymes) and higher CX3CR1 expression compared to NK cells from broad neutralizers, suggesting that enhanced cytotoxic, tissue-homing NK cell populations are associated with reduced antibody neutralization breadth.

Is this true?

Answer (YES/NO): YES